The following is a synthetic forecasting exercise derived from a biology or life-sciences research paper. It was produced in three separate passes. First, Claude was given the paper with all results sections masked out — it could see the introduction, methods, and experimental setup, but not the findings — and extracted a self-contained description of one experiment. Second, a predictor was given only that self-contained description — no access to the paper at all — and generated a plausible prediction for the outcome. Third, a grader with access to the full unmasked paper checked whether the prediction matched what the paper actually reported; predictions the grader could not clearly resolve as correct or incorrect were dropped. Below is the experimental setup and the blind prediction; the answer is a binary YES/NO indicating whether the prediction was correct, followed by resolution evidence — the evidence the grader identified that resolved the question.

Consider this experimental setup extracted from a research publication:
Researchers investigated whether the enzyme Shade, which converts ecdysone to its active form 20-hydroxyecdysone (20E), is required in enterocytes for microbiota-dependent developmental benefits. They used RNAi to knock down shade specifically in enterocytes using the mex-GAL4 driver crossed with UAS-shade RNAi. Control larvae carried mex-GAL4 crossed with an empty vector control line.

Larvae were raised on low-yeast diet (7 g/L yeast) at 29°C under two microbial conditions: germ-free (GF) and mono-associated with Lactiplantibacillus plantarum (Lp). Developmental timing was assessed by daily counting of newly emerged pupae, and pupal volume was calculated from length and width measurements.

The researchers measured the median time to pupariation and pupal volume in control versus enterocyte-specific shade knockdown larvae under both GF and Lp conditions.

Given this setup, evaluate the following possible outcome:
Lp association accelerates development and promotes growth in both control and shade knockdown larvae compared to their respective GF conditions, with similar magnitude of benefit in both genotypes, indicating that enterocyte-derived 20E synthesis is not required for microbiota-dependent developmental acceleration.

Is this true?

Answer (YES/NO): NO